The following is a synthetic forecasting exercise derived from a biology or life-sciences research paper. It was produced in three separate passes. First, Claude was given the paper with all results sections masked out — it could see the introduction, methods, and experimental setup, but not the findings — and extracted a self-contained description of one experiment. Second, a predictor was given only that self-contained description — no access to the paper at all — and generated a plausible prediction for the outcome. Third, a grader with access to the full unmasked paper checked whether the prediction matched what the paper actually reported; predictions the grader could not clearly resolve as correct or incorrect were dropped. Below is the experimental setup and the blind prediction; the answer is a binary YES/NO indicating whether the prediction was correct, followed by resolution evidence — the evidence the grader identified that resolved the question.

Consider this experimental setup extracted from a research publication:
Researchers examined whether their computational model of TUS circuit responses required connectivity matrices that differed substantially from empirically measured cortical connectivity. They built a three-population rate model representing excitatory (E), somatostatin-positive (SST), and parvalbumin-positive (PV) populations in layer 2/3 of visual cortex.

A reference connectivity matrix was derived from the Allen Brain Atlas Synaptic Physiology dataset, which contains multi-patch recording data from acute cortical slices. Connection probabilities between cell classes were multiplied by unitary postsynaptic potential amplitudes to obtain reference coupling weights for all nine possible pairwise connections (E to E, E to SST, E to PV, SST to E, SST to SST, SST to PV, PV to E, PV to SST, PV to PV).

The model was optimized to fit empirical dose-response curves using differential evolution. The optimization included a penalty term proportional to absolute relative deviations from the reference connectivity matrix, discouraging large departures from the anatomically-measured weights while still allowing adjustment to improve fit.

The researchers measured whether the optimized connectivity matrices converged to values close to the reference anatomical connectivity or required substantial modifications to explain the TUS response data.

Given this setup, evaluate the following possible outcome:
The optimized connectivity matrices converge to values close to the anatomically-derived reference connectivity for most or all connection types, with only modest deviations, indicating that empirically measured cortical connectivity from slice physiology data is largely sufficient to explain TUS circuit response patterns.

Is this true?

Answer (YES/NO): YES